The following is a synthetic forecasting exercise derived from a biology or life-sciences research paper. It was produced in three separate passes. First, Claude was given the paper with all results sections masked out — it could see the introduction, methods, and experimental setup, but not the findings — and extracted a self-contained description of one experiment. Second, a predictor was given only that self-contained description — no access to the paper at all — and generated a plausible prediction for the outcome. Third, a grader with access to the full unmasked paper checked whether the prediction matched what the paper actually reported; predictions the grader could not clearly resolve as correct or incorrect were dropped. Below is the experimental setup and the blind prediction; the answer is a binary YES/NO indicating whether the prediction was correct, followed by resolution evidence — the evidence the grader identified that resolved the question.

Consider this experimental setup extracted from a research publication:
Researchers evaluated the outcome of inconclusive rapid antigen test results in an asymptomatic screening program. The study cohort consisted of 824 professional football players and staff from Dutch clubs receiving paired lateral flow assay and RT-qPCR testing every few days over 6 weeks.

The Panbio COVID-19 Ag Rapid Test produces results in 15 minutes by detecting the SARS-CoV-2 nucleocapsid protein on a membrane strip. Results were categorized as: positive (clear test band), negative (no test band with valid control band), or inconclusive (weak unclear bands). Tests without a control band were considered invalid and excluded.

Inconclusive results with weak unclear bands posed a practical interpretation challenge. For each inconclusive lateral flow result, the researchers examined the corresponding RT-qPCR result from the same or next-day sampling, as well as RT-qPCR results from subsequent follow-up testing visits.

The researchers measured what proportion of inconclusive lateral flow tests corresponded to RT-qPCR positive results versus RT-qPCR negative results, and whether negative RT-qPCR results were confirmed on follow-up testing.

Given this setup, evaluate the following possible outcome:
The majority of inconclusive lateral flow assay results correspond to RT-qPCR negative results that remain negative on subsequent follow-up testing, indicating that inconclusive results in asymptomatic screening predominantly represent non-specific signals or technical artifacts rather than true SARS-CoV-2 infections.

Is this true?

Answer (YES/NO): YES